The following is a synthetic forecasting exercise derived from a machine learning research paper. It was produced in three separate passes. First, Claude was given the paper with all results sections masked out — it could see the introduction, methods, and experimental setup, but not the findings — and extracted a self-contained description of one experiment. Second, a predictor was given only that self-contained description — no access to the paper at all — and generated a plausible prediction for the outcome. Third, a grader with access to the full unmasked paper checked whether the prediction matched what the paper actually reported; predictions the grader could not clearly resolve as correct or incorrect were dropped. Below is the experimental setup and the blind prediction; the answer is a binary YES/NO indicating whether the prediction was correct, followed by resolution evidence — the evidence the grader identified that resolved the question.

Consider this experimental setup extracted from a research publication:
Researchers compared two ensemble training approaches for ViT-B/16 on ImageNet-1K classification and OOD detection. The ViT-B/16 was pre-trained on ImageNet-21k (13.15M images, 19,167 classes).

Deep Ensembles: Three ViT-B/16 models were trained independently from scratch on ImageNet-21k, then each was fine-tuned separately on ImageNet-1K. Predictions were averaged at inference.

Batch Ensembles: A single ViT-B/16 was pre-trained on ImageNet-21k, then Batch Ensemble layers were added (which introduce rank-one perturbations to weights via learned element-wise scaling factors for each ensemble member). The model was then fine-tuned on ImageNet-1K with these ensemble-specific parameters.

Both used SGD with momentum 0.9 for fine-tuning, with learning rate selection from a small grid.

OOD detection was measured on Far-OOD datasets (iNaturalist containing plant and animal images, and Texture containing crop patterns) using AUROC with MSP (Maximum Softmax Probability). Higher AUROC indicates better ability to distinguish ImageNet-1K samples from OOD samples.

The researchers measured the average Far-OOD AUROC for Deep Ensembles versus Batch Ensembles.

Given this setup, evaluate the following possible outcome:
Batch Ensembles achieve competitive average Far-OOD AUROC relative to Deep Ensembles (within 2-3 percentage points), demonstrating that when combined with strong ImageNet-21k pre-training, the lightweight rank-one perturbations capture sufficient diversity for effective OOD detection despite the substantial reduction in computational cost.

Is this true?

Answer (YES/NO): YES